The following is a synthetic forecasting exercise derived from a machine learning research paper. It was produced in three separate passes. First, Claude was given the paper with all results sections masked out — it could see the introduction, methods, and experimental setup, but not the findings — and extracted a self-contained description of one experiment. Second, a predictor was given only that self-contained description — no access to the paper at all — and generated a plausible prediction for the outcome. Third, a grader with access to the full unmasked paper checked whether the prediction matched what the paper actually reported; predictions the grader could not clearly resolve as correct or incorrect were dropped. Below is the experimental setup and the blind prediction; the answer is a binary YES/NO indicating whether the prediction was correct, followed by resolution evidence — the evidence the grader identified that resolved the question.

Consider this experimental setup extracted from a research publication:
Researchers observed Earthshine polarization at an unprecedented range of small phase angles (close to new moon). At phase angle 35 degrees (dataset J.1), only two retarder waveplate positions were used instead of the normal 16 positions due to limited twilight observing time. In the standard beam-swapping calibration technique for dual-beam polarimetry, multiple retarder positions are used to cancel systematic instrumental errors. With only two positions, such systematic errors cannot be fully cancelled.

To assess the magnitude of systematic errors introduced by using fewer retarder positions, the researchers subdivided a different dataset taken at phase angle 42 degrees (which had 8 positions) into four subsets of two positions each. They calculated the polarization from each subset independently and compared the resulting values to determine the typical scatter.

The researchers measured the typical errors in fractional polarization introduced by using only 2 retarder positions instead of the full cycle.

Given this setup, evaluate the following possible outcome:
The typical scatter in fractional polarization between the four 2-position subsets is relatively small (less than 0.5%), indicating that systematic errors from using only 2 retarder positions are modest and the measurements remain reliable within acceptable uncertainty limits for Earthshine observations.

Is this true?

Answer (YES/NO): NO